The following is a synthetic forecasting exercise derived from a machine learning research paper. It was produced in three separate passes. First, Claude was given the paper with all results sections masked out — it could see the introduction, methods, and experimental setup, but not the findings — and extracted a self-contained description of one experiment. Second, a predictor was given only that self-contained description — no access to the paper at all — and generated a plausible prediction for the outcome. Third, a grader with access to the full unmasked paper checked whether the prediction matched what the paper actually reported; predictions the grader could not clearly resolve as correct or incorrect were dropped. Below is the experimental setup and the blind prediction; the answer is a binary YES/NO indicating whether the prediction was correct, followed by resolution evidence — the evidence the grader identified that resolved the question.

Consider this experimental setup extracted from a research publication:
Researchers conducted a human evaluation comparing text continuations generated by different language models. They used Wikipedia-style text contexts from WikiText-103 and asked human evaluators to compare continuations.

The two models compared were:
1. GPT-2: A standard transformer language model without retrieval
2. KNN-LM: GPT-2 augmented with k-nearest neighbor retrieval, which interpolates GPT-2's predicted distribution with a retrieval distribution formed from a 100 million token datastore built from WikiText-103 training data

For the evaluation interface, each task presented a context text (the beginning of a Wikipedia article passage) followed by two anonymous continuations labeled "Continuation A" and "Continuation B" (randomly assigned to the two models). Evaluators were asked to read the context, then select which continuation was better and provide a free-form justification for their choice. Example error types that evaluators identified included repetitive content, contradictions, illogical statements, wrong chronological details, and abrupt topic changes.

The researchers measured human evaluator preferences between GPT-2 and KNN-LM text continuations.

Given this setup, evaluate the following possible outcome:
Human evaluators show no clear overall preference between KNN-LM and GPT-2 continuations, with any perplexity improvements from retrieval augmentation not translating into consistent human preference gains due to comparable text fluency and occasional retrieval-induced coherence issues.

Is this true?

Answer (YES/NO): YES